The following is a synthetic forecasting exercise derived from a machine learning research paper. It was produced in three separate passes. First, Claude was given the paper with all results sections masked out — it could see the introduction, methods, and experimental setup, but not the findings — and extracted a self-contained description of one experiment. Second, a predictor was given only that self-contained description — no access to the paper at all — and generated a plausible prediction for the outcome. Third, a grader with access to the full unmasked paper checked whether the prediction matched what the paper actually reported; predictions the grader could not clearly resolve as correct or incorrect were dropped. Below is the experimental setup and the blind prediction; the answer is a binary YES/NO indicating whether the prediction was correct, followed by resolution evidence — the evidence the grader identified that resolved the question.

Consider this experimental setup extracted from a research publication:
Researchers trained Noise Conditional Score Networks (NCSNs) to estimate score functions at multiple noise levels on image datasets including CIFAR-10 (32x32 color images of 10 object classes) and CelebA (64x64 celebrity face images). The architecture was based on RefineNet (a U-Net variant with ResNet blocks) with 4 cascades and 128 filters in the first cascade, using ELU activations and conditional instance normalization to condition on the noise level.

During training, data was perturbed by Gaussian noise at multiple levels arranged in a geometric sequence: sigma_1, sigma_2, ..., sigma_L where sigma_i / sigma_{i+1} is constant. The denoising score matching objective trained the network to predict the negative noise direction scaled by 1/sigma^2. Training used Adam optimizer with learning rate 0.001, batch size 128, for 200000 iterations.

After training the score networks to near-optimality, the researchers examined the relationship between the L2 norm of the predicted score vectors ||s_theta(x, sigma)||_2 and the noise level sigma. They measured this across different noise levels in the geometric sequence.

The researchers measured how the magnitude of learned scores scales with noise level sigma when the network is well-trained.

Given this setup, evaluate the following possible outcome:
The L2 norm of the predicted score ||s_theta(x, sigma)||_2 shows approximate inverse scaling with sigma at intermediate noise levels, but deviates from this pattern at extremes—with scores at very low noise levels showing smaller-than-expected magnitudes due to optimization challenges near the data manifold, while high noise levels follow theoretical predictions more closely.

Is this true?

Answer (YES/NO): NO